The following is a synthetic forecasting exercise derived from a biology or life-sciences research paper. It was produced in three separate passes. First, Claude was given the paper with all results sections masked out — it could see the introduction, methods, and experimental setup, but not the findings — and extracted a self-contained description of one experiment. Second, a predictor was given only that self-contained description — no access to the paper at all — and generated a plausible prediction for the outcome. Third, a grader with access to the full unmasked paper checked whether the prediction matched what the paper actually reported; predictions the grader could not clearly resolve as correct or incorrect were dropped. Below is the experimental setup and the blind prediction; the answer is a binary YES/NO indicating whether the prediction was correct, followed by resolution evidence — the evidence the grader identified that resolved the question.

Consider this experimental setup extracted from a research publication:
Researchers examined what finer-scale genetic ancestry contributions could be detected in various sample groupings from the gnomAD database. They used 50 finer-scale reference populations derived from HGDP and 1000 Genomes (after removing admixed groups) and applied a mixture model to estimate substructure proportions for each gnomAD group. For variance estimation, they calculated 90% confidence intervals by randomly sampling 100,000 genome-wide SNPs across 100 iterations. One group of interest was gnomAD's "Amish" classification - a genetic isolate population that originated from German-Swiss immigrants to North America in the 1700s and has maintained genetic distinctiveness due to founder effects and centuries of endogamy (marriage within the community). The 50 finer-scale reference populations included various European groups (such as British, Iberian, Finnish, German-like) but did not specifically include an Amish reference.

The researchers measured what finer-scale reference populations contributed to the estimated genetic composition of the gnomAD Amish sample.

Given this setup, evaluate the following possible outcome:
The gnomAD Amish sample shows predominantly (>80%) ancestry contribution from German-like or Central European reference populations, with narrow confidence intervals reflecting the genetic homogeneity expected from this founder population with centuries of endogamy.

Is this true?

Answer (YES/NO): NO